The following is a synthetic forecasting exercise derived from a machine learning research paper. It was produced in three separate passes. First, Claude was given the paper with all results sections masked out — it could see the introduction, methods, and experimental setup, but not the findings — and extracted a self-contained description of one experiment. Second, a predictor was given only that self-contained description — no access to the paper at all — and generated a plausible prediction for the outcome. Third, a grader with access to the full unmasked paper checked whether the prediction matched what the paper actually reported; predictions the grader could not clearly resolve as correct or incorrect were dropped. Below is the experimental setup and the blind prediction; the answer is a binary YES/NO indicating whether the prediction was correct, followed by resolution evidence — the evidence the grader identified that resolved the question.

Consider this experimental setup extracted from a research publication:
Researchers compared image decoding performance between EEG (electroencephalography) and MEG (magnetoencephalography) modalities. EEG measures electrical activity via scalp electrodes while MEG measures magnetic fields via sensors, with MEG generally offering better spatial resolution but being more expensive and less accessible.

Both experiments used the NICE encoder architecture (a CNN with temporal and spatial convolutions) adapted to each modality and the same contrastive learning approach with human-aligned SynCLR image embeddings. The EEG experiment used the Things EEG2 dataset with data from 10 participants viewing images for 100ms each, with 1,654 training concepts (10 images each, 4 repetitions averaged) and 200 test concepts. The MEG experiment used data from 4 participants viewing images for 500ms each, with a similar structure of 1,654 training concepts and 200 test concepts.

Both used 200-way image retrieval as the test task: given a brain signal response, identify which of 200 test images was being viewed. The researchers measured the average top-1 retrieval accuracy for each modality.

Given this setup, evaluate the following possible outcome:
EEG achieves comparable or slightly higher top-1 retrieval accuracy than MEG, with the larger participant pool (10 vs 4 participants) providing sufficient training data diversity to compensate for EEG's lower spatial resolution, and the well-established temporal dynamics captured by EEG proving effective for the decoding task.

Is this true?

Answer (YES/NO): NO